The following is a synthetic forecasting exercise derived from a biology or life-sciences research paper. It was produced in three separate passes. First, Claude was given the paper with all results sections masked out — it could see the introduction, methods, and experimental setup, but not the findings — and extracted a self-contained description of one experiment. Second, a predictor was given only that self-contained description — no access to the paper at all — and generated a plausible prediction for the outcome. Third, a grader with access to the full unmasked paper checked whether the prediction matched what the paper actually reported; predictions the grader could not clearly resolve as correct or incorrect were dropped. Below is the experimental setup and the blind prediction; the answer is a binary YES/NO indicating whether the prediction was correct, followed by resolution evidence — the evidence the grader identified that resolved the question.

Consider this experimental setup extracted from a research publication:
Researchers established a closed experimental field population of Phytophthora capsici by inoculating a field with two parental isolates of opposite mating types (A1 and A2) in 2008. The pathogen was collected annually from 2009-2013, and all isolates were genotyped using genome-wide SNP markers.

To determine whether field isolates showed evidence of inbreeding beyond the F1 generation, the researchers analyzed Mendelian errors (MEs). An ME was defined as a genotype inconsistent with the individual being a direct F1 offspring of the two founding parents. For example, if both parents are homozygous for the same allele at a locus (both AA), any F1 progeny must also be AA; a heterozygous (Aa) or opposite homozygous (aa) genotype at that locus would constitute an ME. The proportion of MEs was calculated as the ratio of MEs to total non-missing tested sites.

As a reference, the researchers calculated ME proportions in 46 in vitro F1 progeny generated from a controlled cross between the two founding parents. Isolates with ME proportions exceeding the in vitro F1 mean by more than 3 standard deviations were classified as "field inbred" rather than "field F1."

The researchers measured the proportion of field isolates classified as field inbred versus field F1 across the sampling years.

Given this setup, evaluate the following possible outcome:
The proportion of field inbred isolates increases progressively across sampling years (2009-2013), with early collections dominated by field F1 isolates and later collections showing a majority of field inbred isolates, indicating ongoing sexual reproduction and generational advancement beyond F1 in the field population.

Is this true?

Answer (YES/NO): YES